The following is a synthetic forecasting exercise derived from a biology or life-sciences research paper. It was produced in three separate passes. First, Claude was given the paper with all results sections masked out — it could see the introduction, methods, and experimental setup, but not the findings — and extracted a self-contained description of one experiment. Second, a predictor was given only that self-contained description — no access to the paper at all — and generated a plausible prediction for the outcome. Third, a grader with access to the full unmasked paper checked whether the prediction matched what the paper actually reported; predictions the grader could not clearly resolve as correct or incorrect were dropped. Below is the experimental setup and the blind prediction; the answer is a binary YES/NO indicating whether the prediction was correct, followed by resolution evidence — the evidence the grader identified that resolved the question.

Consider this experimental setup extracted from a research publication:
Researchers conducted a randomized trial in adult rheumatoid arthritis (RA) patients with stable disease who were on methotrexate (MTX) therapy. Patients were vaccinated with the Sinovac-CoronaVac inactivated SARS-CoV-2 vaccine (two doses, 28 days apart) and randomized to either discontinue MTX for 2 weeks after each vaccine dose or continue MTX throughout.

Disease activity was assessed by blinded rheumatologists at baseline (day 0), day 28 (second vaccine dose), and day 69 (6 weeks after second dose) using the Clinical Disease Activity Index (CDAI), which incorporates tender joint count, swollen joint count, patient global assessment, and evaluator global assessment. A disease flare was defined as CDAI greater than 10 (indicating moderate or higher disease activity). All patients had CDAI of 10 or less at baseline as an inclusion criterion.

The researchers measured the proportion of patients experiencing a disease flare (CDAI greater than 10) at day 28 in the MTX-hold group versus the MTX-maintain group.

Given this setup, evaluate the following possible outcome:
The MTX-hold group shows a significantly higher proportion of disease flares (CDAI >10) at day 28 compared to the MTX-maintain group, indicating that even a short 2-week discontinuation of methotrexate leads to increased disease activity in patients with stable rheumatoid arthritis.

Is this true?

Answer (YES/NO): NO